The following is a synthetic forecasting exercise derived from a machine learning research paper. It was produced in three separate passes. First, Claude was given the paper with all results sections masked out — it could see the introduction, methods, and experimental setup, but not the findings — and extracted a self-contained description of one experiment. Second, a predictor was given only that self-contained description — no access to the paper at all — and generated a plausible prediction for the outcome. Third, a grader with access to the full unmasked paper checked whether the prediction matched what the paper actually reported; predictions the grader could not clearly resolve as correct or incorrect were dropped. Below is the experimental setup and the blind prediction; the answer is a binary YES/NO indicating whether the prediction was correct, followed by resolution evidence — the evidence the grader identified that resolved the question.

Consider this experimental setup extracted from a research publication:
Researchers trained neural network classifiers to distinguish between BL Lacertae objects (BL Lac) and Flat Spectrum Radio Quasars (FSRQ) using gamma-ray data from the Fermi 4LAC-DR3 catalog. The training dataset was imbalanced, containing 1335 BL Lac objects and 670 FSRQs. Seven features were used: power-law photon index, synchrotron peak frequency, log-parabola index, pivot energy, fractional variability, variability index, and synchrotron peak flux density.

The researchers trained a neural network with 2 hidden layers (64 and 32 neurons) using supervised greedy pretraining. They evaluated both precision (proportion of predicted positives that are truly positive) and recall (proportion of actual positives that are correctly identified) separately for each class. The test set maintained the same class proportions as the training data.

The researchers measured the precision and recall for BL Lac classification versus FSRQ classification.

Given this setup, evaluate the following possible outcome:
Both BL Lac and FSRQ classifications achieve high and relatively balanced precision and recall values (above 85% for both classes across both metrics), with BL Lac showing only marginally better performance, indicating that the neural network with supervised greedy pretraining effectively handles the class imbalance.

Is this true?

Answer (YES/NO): NO